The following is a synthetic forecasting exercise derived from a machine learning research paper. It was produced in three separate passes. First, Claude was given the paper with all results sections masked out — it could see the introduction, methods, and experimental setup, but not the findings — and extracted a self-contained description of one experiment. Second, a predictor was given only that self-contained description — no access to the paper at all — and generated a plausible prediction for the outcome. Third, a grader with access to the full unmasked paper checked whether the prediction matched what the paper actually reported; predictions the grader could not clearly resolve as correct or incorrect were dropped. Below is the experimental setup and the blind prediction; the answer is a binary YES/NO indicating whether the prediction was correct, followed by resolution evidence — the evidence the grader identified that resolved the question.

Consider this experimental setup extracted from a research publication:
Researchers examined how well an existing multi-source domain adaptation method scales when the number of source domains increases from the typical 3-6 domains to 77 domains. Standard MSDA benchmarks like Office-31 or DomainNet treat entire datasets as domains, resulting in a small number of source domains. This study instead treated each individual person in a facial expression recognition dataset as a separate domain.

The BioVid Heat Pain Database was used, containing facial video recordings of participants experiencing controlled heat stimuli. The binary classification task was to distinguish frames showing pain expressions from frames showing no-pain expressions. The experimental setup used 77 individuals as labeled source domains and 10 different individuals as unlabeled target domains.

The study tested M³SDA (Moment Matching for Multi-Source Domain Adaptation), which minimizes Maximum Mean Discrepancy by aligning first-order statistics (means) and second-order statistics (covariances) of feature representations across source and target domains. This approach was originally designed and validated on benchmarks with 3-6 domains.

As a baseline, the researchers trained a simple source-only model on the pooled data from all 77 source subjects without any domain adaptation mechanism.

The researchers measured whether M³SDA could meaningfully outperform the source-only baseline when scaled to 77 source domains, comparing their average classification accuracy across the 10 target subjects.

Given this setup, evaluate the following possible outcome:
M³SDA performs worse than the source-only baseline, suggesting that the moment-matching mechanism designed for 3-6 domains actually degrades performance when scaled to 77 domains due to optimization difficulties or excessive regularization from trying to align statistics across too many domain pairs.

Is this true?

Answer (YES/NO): NO